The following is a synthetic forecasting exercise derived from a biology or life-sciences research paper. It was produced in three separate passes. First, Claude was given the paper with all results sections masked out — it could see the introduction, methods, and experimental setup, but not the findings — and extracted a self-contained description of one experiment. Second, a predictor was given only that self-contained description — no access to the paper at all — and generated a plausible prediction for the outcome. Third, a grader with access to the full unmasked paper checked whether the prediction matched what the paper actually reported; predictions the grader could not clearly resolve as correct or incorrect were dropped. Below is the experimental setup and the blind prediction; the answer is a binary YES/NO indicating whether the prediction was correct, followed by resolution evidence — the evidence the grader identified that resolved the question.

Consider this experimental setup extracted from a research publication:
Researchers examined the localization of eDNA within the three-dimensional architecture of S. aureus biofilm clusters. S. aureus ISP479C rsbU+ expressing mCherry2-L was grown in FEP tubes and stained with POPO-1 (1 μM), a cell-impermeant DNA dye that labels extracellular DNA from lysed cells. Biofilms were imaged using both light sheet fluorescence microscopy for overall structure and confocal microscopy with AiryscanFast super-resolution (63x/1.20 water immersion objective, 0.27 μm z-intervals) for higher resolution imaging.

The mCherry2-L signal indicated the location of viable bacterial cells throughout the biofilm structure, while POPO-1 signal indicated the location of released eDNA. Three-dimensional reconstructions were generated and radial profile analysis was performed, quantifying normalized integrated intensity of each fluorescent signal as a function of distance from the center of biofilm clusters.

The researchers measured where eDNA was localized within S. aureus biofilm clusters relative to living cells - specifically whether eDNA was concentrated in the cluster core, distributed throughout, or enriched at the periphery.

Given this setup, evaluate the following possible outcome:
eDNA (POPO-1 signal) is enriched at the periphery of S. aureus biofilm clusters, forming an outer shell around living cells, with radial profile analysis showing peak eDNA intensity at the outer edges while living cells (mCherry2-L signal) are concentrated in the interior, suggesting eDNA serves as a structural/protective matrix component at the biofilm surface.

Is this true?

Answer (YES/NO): NO